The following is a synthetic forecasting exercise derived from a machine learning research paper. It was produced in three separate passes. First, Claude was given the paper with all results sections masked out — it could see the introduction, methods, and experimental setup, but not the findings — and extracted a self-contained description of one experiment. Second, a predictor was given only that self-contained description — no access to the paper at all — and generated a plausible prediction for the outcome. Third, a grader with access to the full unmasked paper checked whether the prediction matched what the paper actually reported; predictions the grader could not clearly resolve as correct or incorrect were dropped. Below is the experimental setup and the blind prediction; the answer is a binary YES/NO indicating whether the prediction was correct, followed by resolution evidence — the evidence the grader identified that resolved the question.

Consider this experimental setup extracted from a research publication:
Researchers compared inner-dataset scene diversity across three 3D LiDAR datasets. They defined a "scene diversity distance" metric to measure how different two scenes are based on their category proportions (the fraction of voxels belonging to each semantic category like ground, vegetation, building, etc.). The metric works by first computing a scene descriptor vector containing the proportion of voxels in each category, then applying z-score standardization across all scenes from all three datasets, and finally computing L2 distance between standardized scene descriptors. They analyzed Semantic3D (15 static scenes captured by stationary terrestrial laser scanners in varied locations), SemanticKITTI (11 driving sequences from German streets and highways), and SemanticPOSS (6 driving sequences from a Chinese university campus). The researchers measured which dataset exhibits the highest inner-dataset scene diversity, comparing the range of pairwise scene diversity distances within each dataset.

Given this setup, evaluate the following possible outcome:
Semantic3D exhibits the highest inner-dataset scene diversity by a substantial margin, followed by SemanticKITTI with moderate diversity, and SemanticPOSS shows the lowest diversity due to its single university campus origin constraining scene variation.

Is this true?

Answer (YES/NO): NO